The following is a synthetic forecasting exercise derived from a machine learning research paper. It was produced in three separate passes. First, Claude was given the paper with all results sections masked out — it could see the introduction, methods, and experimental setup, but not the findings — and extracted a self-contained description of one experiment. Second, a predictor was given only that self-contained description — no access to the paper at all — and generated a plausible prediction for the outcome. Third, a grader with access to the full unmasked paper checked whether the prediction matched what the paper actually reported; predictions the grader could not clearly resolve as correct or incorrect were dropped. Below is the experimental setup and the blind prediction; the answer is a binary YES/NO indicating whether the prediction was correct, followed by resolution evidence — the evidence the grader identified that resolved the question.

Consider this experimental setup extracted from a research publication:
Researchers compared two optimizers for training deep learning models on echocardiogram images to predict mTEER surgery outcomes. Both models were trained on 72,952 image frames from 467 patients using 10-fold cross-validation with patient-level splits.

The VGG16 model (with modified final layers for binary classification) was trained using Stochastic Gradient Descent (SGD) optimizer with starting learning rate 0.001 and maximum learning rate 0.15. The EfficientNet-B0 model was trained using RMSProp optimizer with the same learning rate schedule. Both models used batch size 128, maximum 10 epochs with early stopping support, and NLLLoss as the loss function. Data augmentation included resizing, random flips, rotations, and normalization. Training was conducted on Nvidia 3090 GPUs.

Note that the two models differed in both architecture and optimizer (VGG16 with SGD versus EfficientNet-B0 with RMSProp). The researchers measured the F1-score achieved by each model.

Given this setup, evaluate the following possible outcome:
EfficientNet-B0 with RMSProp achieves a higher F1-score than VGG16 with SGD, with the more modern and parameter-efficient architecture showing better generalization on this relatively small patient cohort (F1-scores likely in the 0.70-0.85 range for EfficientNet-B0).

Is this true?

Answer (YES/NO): NO